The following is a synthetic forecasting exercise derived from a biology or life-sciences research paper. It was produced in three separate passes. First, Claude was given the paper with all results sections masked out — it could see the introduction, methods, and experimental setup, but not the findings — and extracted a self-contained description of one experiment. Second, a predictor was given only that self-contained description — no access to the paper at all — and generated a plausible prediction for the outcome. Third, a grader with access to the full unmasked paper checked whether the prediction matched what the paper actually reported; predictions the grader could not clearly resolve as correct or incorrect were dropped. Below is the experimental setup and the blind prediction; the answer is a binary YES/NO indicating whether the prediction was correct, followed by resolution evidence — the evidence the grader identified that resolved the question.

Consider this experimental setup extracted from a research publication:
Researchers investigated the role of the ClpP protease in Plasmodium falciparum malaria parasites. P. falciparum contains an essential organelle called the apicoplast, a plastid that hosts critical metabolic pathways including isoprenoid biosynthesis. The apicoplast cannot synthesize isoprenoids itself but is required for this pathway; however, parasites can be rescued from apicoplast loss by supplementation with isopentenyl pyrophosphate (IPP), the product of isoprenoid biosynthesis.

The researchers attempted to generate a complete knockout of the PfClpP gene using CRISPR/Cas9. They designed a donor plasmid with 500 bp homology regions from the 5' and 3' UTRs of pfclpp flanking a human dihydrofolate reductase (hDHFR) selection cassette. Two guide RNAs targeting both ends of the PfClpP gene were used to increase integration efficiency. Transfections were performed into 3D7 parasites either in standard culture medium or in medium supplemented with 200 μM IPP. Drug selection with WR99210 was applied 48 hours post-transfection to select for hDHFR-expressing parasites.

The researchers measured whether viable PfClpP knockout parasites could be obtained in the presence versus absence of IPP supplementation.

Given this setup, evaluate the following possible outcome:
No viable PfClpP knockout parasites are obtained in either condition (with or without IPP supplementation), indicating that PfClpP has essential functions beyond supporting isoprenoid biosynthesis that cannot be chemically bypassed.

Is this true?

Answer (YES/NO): NO